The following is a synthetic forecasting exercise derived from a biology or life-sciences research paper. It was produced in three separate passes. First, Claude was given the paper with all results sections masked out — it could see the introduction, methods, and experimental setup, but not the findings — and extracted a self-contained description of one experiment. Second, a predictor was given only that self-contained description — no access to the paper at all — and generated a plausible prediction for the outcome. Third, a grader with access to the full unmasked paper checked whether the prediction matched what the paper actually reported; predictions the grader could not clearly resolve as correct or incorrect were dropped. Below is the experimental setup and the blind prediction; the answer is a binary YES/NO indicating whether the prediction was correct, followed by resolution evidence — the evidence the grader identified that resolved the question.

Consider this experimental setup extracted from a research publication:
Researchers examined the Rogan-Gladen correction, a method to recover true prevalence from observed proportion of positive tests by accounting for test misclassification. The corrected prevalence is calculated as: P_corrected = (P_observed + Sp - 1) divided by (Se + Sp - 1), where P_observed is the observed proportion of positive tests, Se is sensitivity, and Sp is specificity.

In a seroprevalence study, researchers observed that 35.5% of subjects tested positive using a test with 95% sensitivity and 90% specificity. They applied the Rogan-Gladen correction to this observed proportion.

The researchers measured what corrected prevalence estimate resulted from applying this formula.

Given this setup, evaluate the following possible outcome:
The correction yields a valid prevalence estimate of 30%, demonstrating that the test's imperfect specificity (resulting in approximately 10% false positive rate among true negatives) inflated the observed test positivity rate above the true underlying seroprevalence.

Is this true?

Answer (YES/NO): YES